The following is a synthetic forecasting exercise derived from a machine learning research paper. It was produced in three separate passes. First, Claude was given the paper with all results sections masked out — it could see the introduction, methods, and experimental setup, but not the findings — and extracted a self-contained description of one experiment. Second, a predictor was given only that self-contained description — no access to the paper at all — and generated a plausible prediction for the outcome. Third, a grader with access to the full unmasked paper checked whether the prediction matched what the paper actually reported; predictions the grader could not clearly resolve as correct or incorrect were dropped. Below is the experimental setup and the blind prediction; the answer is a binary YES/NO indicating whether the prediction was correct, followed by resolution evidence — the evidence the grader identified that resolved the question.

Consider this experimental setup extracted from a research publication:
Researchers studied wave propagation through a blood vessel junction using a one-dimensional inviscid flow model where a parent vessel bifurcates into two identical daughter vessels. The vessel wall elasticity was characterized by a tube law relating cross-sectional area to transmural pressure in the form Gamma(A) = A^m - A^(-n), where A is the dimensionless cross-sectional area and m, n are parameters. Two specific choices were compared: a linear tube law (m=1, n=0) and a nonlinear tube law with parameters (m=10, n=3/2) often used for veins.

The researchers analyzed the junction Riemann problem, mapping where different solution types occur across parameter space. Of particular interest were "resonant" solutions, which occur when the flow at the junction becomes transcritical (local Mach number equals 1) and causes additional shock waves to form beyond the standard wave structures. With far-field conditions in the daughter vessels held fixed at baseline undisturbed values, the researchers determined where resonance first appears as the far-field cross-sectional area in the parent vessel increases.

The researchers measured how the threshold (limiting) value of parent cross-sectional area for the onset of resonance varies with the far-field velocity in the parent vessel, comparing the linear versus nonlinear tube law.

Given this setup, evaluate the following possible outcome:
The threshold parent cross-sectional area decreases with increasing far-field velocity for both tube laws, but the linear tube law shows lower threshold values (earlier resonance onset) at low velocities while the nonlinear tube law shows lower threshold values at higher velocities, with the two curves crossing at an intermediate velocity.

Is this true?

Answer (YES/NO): NO